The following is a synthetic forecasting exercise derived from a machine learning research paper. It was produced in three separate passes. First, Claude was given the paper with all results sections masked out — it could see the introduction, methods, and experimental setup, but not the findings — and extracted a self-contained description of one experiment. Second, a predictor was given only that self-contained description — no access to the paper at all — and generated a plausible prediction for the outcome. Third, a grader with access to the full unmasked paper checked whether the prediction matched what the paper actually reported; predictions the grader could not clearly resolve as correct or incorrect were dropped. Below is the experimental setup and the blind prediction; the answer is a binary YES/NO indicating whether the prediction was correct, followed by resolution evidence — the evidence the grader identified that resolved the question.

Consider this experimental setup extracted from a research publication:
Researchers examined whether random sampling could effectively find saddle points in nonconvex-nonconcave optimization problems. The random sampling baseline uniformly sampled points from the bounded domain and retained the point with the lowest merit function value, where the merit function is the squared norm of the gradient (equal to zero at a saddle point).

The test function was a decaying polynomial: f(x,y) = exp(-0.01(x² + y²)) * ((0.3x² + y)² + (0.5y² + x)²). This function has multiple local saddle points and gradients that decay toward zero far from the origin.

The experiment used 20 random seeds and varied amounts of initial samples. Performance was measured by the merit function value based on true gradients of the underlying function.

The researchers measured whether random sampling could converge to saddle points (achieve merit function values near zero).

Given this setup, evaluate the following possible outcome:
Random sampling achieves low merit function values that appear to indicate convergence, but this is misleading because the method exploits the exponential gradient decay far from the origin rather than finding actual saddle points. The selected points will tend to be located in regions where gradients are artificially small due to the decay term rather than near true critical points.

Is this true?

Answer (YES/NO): NO